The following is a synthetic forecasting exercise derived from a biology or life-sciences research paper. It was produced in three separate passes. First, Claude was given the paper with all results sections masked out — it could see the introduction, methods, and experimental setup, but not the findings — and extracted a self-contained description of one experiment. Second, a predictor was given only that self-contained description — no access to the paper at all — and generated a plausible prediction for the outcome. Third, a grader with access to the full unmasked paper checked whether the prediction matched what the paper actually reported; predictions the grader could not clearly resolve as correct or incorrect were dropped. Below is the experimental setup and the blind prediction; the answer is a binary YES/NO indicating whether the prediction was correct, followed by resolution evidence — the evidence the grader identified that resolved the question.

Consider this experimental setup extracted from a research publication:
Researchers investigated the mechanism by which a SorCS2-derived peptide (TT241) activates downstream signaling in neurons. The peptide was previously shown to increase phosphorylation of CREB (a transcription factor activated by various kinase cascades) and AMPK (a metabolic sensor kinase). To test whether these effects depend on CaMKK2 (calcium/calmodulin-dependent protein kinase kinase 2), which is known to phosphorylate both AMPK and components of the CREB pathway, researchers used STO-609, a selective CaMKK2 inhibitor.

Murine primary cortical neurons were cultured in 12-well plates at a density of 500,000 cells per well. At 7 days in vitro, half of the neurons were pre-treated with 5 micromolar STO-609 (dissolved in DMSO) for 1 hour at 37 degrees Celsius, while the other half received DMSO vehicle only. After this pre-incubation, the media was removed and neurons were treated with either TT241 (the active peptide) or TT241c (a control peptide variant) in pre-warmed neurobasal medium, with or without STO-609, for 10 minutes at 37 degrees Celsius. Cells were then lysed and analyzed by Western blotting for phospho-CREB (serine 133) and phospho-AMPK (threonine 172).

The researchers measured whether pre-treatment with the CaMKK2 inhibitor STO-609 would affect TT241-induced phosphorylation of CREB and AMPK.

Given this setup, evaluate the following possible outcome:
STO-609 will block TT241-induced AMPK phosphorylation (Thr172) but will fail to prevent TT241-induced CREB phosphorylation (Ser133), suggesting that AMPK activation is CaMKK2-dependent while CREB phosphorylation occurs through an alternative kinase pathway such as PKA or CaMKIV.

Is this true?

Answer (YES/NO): NO